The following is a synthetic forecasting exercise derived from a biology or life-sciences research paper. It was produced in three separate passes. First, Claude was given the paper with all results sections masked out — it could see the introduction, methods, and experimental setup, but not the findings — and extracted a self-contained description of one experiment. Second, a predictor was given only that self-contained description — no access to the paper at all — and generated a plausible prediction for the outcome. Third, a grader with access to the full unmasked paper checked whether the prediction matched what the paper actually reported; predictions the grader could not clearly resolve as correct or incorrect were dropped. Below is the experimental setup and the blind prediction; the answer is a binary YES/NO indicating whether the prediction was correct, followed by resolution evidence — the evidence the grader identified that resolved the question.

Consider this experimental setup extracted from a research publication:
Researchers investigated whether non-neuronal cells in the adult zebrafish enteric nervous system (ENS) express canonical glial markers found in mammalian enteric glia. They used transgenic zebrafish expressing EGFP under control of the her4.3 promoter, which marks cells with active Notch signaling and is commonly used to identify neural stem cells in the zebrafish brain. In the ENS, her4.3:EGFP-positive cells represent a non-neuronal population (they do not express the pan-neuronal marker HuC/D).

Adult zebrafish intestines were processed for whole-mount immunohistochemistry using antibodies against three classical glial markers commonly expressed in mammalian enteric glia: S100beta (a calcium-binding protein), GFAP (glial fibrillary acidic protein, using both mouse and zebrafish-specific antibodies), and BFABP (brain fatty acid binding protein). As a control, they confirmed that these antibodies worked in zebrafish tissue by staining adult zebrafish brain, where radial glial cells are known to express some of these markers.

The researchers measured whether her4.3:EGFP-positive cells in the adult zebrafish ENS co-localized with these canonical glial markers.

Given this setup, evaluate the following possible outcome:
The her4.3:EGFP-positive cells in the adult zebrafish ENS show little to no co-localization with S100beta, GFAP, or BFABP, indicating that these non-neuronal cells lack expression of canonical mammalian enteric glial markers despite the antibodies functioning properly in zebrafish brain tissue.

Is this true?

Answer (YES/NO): YES